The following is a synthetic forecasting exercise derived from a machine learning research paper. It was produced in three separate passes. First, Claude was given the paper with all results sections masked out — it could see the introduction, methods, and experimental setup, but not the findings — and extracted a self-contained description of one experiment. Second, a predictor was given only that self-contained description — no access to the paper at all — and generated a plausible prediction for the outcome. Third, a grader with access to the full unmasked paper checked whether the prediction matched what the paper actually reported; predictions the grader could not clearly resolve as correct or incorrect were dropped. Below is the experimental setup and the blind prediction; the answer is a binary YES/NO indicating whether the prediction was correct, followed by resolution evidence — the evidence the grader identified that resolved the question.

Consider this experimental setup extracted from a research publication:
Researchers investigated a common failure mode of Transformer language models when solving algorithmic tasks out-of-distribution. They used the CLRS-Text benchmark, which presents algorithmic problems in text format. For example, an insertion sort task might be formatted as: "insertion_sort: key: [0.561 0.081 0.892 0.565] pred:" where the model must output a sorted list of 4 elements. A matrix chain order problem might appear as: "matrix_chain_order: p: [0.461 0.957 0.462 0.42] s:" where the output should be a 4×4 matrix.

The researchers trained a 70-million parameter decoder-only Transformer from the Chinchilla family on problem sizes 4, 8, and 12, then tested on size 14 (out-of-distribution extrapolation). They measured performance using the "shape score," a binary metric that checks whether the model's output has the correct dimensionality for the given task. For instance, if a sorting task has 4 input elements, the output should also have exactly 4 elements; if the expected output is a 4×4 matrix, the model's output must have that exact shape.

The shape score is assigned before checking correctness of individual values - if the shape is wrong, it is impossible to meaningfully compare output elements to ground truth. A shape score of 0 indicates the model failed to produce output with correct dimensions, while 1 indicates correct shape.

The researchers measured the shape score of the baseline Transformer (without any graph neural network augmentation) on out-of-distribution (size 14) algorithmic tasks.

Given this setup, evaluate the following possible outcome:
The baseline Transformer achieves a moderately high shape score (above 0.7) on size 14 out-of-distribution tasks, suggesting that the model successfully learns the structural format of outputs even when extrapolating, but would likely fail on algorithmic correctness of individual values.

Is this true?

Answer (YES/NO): NO